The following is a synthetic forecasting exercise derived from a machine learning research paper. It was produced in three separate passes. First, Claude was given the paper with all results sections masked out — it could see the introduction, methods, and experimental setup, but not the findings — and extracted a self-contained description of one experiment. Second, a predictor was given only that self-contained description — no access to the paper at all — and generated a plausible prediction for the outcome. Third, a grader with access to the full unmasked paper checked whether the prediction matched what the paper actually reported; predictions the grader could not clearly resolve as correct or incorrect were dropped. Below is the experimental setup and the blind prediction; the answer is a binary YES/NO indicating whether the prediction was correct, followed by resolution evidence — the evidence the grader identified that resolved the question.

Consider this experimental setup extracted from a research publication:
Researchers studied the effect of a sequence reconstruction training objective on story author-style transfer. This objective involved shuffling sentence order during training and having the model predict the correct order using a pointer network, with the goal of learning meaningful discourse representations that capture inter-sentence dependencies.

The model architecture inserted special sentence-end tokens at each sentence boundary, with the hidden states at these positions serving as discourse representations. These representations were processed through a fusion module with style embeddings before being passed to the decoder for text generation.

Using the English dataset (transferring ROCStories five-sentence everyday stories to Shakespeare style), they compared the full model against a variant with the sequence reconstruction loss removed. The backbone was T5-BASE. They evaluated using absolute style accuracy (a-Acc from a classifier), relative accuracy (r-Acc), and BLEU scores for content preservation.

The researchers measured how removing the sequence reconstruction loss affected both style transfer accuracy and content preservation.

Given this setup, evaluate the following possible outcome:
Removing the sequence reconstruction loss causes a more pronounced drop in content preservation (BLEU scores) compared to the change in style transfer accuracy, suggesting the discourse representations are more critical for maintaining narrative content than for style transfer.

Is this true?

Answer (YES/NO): NO